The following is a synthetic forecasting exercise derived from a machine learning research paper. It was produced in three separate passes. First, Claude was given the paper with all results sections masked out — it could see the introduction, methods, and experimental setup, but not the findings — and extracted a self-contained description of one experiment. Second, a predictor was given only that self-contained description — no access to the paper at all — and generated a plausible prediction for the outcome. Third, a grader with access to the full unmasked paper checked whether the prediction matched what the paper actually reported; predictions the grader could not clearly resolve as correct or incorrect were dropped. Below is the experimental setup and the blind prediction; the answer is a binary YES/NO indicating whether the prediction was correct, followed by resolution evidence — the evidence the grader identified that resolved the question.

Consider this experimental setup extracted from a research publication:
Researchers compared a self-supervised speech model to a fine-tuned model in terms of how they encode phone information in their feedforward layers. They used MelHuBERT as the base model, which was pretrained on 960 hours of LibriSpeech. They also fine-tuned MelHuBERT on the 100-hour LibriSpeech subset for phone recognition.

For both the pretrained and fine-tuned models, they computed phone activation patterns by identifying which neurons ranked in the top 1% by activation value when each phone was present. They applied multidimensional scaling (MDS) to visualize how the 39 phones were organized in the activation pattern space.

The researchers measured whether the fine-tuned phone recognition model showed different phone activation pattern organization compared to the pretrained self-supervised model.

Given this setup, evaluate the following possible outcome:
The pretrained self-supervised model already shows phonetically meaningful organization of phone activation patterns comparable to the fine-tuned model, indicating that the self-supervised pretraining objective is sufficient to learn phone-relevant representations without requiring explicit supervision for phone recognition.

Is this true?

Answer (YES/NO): YES